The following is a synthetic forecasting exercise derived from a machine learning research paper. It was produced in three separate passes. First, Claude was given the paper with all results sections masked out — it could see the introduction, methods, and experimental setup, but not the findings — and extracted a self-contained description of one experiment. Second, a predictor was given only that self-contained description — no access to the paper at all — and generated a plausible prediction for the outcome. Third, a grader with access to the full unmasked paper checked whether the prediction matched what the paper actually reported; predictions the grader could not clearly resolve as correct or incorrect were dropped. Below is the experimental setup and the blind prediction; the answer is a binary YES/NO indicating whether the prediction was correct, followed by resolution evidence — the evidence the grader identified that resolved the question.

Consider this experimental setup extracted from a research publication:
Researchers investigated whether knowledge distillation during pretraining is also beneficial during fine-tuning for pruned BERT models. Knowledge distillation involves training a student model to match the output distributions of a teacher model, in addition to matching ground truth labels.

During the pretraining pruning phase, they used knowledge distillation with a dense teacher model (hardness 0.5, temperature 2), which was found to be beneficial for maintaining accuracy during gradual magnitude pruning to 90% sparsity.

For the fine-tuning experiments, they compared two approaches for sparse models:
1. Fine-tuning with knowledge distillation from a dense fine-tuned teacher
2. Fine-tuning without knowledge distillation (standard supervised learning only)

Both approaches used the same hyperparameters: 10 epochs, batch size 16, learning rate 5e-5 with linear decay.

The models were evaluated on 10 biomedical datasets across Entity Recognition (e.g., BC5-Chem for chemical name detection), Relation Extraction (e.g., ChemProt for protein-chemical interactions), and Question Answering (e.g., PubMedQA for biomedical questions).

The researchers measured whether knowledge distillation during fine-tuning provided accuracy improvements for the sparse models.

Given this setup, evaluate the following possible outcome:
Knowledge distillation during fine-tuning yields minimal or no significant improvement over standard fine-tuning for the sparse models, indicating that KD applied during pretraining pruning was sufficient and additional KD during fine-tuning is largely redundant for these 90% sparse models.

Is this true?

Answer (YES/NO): YES